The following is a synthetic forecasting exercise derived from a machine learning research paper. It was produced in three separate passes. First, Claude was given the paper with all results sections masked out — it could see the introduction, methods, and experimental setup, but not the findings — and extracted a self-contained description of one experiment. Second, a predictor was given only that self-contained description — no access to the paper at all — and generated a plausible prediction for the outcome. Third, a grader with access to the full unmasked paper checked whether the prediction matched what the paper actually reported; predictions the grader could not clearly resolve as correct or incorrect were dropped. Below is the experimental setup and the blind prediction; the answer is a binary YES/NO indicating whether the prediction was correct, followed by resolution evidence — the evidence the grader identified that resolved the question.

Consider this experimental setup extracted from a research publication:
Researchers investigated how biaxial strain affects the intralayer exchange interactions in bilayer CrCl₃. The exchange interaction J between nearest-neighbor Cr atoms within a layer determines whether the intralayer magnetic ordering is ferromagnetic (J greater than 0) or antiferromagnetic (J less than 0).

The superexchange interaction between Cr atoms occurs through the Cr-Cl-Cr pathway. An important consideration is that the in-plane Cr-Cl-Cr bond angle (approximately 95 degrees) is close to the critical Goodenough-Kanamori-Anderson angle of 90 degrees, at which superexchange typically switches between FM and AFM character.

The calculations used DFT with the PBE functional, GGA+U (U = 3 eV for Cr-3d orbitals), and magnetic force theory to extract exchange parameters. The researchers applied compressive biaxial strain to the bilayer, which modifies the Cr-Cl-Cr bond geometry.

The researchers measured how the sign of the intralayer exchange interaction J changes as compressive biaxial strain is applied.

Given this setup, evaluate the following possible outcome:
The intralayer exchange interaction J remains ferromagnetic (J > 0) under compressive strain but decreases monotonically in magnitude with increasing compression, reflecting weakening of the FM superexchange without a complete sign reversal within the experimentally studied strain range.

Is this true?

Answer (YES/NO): NO